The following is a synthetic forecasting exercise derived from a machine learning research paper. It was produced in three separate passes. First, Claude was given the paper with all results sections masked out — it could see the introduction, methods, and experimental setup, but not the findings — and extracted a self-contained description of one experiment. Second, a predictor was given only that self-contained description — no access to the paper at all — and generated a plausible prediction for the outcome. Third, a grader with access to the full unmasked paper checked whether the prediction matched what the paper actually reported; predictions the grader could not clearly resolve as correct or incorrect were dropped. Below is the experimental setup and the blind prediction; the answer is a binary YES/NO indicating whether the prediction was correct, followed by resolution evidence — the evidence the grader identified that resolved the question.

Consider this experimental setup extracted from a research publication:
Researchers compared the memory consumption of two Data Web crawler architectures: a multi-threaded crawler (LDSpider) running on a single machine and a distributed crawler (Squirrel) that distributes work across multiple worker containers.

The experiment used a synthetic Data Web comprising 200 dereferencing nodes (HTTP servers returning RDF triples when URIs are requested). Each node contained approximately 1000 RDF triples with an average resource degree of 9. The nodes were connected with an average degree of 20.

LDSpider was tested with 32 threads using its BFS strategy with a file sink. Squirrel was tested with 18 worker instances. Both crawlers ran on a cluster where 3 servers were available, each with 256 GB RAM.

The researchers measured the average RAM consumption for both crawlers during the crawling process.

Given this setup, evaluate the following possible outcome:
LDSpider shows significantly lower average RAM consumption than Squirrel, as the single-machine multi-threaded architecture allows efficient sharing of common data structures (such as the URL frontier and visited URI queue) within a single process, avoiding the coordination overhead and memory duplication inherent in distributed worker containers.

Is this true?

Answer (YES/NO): YES